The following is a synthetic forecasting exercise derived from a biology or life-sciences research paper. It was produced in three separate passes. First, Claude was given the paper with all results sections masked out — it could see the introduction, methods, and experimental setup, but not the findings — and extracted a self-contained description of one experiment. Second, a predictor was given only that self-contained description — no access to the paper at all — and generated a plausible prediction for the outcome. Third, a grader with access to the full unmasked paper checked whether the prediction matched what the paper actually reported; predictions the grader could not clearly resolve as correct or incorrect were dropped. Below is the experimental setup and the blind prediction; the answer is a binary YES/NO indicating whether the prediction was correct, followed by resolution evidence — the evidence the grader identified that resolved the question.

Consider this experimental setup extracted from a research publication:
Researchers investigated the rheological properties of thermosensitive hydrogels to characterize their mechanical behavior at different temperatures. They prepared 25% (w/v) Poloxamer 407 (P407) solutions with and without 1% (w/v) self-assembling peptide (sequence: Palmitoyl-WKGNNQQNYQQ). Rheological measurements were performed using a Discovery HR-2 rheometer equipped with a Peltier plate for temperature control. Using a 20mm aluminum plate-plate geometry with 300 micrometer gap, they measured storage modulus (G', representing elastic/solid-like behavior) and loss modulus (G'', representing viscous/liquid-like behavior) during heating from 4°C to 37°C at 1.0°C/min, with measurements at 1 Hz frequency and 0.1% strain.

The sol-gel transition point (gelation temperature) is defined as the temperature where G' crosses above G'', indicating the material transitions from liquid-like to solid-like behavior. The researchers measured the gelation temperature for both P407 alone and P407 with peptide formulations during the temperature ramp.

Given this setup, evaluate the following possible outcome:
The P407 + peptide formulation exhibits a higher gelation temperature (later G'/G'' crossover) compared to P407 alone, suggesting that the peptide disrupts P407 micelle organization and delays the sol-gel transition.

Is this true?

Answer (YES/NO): NO